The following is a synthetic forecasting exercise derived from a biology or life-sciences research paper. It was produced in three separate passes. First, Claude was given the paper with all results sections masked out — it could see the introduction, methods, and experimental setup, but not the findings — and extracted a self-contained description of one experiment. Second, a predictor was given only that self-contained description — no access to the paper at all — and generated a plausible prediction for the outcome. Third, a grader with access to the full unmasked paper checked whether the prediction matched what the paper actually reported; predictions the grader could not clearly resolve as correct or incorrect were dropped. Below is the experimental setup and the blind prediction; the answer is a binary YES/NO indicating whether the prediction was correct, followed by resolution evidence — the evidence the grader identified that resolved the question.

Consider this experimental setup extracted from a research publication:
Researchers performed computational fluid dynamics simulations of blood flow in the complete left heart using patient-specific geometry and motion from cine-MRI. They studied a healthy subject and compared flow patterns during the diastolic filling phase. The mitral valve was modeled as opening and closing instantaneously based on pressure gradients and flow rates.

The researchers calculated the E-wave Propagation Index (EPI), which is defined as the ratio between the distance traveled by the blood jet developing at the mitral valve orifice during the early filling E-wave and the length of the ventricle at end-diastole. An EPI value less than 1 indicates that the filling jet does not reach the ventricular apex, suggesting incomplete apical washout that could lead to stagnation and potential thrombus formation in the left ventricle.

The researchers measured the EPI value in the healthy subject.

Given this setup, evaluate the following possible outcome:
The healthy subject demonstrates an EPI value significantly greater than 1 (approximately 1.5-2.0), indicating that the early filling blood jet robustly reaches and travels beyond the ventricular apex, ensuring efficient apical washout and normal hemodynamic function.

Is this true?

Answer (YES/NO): NO